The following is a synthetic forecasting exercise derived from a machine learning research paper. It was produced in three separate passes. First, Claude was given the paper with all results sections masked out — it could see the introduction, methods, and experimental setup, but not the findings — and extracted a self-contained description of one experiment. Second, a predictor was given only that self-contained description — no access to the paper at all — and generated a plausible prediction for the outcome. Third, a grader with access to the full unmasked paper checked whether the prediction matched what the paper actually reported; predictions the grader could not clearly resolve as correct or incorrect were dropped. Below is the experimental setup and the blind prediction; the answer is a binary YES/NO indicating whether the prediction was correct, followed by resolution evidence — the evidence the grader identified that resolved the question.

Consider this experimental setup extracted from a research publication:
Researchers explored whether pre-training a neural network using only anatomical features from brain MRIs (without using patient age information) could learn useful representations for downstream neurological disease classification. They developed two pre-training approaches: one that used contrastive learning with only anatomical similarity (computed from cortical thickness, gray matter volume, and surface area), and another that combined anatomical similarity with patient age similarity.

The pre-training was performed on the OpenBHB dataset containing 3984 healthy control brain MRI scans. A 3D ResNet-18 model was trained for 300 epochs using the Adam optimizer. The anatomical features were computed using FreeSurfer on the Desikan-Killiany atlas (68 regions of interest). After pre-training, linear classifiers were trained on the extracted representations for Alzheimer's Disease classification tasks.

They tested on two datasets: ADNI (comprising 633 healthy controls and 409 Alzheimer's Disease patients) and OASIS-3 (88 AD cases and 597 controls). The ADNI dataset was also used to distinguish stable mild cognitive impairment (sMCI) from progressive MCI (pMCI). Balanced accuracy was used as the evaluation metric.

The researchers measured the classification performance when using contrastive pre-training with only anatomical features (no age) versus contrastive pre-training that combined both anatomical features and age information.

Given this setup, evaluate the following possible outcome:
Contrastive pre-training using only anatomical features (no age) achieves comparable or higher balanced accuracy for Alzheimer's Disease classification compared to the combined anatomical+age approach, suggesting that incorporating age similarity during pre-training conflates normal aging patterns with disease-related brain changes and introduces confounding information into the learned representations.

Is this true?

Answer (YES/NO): NO